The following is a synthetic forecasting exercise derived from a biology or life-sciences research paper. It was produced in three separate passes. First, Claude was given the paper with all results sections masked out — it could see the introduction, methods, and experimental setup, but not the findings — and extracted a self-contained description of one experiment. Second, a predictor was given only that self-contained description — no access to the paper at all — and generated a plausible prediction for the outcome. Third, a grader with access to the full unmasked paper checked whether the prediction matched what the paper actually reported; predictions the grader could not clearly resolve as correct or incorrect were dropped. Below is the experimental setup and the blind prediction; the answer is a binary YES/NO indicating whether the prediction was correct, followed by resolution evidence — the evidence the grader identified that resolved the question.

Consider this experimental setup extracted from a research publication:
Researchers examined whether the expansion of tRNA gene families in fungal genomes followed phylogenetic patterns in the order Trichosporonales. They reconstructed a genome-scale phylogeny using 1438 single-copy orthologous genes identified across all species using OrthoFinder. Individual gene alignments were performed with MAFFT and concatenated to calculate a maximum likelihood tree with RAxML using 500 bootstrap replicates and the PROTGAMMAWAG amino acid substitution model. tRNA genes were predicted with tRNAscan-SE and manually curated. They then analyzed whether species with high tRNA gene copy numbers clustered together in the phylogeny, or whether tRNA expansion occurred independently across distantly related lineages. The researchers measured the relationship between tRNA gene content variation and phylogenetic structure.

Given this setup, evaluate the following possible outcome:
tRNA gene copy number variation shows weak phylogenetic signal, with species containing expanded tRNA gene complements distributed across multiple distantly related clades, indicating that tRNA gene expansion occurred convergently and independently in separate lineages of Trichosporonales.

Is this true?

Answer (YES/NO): YES